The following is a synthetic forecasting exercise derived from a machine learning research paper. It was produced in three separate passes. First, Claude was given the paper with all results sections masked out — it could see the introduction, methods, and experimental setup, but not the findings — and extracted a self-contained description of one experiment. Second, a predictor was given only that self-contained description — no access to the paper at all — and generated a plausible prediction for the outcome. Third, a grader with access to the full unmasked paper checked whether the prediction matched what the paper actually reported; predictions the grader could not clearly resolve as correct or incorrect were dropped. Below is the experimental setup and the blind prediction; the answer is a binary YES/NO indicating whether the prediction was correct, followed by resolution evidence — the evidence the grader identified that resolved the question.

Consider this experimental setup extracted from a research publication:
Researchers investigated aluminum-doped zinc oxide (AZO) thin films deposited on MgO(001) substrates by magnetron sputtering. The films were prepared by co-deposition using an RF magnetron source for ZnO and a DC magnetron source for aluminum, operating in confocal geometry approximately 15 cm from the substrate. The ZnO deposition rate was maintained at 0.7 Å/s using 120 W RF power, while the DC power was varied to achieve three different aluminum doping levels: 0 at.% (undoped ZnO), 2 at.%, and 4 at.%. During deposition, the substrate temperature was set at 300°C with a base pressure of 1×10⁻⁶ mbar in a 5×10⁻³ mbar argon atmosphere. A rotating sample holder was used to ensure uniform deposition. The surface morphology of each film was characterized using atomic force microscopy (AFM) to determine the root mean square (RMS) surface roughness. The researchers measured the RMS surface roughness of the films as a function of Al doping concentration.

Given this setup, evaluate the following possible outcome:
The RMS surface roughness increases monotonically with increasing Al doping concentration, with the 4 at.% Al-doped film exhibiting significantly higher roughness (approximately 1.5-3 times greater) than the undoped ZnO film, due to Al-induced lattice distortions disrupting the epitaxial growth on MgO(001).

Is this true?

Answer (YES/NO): YES